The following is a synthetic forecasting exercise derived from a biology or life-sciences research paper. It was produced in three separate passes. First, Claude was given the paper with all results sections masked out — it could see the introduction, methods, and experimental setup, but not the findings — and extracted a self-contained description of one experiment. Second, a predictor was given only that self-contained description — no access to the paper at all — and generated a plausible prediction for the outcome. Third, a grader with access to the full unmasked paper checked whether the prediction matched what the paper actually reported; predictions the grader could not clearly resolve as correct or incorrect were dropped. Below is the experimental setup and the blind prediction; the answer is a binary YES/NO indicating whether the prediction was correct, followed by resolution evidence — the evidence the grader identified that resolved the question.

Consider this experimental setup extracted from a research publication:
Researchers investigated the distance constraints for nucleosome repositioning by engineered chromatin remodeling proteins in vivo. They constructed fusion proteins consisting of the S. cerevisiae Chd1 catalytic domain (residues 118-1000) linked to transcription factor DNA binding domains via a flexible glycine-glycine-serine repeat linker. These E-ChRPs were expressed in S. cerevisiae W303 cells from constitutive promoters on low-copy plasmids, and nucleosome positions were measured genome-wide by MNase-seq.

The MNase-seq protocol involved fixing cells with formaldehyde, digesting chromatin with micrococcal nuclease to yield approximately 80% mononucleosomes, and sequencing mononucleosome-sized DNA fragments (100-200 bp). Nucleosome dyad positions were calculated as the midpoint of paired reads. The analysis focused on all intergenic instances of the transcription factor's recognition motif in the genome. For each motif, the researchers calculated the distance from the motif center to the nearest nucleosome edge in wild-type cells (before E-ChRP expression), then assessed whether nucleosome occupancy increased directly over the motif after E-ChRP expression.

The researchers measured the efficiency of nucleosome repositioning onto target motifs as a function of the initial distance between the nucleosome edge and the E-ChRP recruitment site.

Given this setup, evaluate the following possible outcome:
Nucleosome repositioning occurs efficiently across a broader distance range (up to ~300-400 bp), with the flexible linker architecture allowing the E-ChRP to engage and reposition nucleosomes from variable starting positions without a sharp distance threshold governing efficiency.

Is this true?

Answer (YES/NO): NO